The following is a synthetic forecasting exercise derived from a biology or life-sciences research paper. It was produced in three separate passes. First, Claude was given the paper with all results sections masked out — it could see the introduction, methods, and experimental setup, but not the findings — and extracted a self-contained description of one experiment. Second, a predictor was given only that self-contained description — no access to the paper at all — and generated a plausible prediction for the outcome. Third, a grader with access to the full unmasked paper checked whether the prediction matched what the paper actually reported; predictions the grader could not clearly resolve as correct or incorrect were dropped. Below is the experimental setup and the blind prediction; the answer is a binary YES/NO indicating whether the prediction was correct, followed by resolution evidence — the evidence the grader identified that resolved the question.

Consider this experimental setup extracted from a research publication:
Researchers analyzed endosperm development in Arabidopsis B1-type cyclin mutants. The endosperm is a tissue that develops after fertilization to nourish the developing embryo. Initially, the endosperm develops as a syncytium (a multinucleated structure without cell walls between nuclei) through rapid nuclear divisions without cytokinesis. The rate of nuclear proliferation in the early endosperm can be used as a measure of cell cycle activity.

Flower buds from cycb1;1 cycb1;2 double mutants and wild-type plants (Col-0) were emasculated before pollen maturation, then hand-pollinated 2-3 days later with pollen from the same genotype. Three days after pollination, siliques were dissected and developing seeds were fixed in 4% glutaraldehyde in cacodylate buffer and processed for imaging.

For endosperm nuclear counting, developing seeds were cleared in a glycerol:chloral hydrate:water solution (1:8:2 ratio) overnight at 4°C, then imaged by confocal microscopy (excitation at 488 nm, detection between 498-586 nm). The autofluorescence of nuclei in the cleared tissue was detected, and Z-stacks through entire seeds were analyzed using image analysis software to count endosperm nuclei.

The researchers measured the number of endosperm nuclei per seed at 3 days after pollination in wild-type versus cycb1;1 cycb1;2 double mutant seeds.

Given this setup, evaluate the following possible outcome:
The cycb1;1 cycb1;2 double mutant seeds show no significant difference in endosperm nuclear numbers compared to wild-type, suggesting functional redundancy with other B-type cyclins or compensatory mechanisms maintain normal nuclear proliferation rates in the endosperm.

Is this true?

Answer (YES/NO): NO